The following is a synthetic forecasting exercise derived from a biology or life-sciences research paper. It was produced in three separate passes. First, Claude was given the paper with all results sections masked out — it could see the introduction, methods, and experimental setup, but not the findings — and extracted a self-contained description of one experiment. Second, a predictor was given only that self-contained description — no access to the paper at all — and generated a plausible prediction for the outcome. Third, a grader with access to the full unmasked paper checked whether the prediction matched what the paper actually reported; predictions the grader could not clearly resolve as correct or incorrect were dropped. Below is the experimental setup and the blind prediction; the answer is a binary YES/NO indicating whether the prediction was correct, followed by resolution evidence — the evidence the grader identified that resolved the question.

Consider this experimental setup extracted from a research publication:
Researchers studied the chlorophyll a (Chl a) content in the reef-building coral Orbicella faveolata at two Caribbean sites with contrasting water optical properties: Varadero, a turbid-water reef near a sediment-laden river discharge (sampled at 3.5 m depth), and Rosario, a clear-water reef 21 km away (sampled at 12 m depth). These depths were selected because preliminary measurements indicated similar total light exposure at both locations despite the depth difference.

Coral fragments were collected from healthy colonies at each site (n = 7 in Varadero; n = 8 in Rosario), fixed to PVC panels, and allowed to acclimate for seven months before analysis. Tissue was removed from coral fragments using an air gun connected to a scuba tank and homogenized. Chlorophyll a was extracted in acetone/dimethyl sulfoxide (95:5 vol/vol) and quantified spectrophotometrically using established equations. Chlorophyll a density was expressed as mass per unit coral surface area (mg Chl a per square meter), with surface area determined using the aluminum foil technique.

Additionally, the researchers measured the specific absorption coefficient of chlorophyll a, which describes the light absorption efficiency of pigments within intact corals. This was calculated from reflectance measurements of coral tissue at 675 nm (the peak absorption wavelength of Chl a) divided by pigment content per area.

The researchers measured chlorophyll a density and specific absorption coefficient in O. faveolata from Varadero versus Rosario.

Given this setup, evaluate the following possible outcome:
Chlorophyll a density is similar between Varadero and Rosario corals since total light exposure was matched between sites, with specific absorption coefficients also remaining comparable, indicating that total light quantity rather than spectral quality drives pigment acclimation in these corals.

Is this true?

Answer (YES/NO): NO